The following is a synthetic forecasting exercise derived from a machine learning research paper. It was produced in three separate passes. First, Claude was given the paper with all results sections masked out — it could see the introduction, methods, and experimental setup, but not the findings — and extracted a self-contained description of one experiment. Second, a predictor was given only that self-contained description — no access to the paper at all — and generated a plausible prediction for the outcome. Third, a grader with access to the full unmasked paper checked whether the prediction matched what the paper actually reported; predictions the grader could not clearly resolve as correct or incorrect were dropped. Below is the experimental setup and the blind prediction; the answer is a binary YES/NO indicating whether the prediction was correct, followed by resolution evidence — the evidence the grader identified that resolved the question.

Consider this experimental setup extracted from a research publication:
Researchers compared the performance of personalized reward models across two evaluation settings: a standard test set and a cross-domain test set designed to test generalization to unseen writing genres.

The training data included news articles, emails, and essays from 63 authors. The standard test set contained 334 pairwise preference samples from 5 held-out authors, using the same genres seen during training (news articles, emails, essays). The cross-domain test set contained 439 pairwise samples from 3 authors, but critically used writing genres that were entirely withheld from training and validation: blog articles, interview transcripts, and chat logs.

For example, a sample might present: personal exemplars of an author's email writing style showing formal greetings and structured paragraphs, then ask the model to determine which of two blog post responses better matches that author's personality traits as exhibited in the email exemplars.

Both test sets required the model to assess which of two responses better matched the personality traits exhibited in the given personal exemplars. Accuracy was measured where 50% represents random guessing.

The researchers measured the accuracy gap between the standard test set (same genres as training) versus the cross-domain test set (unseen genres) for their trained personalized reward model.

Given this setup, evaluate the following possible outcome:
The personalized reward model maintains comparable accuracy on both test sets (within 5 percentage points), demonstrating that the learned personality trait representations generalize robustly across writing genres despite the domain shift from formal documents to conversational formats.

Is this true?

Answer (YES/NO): YES